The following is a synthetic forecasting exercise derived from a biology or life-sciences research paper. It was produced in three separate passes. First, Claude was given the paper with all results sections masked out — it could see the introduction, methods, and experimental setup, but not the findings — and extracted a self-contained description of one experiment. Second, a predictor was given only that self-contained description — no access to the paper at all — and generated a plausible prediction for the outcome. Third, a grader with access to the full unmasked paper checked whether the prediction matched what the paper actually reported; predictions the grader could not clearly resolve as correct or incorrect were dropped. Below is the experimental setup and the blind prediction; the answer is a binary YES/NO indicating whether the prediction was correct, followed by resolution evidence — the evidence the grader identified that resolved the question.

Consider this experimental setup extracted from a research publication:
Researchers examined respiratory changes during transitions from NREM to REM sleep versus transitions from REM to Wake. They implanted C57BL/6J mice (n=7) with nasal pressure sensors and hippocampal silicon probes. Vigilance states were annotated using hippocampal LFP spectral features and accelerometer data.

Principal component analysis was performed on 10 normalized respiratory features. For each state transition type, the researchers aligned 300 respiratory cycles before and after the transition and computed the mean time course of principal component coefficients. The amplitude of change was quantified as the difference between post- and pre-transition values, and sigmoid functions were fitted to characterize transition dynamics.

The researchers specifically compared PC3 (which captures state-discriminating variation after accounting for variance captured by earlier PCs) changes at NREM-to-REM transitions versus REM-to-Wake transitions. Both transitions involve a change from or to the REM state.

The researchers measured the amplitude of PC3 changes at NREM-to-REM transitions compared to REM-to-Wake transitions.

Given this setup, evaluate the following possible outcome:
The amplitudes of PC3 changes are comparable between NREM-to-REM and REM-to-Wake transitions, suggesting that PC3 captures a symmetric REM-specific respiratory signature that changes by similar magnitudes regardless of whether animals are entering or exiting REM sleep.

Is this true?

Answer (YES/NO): NO